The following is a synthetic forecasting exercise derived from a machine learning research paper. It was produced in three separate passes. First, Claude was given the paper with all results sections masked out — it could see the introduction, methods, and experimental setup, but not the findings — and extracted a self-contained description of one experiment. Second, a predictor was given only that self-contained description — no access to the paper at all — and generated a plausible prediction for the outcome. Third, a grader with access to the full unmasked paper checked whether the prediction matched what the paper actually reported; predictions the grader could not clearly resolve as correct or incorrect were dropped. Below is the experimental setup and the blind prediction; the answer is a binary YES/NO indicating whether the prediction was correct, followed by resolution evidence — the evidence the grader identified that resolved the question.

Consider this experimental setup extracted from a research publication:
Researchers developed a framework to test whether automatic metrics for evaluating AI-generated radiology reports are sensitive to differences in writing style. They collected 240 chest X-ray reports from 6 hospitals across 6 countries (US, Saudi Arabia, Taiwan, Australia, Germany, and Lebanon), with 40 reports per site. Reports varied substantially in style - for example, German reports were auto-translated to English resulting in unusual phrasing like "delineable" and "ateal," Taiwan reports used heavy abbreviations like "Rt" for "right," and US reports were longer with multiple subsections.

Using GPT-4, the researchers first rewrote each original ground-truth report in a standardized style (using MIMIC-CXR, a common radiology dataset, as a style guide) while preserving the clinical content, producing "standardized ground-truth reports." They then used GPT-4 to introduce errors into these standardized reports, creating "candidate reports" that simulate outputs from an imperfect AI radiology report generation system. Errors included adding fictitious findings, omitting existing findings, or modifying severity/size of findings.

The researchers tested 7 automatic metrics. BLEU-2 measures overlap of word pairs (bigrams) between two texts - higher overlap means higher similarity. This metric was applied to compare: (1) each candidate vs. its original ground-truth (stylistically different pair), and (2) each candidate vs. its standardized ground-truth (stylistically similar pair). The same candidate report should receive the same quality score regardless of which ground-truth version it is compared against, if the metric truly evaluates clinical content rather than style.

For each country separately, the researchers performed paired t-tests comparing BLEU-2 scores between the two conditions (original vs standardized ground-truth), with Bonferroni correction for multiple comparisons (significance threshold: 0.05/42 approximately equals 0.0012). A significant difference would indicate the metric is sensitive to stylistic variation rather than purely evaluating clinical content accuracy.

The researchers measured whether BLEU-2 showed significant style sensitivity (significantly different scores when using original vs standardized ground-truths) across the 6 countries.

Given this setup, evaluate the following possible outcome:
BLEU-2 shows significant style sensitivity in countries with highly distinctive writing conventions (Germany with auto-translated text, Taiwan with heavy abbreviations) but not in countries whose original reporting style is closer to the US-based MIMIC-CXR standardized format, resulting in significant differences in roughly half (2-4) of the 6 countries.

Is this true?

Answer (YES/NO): NO